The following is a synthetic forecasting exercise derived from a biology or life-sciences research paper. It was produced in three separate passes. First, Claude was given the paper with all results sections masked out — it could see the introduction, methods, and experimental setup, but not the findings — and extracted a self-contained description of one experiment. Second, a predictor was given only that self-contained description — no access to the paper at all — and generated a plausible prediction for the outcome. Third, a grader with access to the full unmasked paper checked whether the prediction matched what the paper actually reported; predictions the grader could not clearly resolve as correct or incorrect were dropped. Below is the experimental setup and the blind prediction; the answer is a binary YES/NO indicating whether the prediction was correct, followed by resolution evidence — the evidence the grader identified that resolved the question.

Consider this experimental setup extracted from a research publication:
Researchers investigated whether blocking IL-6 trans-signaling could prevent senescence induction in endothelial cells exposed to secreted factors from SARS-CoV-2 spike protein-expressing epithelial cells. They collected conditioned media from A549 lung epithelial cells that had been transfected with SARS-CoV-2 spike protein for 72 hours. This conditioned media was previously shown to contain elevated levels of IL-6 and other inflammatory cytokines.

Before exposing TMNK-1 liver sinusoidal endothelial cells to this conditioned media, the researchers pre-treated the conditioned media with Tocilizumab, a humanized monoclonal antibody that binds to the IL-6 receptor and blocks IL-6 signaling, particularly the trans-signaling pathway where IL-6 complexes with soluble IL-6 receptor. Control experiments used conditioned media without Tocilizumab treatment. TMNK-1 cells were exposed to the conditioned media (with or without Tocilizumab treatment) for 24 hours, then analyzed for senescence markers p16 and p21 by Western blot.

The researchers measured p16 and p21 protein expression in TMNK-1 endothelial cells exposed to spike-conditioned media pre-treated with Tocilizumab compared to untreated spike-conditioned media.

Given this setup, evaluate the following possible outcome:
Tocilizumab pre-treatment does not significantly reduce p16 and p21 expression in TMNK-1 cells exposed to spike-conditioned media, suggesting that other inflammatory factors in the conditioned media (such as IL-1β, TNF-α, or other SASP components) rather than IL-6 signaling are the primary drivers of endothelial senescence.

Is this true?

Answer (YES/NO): NO